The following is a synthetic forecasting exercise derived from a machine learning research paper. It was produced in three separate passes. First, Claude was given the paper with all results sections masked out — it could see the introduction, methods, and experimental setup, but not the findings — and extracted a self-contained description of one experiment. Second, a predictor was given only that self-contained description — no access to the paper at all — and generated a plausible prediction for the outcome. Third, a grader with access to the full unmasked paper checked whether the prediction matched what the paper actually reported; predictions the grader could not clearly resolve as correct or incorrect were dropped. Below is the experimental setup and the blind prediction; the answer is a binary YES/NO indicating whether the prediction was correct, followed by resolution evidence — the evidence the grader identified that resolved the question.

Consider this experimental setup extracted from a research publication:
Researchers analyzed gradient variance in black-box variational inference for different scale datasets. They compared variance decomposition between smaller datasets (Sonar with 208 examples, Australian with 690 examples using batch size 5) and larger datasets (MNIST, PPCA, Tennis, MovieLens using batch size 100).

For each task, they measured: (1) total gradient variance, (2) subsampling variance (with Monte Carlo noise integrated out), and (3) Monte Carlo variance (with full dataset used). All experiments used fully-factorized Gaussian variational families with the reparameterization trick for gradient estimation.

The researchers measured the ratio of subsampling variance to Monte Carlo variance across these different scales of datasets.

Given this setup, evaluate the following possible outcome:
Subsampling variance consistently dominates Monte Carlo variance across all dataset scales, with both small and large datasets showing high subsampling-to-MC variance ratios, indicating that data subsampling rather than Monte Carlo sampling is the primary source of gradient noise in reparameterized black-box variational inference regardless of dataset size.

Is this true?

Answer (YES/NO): NO